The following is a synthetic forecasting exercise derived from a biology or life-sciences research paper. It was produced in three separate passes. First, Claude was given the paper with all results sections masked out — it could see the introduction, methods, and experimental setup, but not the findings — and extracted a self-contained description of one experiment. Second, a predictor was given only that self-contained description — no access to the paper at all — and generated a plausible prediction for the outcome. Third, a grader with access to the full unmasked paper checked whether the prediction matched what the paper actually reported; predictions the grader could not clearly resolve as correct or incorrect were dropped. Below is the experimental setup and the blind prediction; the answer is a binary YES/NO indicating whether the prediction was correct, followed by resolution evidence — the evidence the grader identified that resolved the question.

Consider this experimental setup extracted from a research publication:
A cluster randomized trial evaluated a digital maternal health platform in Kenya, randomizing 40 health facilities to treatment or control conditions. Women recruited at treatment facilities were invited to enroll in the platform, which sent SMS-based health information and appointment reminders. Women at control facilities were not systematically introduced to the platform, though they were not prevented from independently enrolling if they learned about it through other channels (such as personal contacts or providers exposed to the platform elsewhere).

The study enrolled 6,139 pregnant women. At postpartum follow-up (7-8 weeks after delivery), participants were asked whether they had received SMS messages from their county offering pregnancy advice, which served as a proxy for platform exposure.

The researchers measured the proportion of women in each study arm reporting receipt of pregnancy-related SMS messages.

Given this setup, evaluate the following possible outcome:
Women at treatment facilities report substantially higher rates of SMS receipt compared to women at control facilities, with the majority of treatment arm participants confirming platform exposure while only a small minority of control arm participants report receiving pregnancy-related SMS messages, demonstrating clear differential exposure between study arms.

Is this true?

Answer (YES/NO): YES